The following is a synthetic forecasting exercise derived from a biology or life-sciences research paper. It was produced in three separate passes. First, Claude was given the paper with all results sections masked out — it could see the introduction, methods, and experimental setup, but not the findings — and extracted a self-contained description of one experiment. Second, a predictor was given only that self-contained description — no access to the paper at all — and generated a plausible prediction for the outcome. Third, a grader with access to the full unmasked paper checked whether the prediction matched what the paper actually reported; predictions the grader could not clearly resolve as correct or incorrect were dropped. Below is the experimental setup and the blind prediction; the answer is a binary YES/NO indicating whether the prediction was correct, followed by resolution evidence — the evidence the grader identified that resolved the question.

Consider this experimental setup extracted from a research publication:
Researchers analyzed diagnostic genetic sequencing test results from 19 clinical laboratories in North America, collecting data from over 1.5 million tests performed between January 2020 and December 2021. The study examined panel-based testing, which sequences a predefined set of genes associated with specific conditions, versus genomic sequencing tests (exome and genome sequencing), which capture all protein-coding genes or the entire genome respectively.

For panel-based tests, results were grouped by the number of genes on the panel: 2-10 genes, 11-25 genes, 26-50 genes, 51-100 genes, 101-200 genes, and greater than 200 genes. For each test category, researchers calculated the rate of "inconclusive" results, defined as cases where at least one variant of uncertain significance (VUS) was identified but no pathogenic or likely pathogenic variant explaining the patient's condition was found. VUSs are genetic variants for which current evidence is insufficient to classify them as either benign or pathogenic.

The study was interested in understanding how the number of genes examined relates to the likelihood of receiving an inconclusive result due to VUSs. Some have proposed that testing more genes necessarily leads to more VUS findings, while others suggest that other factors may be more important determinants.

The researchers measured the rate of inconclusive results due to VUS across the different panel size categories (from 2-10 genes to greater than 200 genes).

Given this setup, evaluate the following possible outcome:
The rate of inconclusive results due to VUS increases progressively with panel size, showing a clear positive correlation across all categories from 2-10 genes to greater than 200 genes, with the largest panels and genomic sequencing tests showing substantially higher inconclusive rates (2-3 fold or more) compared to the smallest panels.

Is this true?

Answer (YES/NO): NO